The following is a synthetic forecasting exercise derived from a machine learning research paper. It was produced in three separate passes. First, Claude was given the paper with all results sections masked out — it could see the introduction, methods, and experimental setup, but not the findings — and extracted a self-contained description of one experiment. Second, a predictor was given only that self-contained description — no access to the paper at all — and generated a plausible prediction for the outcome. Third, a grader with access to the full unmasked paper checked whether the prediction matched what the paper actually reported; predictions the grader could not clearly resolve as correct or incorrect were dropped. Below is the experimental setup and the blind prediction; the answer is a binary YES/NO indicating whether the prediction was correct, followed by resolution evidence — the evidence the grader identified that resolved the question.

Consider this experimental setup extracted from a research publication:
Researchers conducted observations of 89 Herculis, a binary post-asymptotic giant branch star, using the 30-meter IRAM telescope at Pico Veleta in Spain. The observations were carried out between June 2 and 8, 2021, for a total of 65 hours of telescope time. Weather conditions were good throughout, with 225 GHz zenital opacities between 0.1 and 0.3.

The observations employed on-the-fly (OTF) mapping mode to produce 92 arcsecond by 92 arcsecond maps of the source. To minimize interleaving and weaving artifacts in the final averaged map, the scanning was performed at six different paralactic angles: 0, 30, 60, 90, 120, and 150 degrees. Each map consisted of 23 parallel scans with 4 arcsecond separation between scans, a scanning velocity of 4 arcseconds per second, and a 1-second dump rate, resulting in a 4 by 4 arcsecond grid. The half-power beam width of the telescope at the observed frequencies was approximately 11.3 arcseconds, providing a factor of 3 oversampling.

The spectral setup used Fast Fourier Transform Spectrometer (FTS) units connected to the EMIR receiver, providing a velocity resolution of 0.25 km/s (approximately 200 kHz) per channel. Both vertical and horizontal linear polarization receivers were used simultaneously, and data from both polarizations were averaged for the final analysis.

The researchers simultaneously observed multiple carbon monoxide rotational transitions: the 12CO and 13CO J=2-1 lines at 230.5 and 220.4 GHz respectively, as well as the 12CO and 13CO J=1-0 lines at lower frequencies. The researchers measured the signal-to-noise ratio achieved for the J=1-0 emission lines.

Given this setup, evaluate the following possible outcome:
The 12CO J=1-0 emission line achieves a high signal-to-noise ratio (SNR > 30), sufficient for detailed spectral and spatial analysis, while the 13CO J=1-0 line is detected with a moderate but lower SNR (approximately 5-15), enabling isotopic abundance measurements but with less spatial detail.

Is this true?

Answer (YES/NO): NO